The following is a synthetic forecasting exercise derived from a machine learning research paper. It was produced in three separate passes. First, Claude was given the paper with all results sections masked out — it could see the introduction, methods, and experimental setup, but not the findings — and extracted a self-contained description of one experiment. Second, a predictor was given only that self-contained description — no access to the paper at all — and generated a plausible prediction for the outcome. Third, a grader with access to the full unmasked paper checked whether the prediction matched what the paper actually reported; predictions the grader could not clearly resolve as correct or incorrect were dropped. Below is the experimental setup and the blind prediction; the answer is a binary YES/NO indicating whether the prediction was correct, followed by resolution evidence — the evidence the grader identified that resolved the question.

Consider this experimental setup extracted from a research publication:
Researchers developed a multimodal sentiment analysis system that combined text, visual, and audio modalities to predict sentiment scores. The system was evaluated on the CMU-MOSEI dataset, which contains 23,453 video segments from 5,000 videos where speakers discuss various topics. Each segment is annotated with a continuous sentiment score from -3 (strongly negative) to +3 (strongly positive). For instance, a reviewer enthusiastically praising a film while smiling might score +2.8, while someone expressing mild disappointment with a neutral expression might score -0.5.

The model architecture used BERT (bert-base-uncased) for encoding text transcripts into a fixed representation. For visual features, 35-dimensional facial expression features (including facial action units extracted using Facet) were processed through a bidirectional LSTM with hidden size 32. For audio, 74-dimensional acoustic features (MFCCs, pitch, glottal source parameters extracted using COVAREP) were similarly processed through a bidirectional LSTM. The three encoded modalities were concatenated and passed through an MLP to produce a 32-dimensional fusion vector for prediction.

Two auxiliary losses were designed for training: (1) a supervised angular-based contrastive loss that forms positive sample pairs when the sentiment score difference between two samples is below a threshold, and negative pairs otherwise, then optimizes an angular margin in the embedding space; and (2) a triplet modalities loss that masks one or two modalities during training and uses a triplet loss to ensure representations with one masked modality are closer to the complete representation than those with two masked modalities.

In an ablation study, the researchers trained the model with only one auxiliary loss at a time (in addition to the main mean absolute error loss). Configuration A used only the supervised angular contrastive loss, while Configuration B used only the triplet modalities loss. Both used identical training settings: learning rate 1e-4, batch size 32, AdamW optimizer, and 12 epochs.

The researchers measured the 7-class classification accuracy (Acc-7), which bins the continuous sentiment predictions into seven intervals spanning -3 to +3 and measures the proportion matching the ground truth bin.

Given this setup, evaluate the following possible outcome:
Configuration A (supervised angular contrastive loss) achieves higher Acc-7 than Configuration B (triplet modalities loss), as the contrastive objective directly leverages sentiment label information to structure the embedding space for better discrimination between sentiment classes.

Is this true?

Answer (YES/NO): NO